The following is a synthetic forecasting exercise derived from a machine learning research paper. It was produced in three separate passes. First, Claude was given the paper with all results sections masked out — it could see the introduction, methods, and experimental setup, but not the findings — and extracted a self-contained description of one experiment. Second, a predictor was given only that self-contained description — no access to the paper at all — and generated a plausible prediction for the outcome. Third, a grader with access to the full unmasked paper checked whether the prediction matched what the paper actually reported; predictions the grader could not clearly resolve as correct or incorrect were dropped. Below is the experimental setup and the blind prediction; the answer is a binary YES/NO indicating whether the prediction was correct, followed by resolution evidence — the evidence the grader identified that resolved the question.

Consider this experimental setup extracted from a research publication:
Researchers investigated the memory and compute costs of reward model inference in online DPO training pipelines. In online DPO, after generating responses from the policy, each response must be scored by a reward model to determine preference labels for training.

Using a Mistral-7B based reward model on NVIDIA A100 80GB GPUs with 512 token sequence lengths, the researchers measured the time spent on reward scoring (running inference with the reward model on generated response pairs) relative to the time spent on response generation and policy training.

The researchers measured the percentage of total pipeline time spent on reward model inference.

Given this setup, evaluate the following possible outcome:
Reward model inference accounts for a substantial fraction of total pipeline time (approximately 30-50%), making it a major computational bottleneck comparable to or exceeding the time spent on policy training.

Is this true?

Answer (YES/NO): NO